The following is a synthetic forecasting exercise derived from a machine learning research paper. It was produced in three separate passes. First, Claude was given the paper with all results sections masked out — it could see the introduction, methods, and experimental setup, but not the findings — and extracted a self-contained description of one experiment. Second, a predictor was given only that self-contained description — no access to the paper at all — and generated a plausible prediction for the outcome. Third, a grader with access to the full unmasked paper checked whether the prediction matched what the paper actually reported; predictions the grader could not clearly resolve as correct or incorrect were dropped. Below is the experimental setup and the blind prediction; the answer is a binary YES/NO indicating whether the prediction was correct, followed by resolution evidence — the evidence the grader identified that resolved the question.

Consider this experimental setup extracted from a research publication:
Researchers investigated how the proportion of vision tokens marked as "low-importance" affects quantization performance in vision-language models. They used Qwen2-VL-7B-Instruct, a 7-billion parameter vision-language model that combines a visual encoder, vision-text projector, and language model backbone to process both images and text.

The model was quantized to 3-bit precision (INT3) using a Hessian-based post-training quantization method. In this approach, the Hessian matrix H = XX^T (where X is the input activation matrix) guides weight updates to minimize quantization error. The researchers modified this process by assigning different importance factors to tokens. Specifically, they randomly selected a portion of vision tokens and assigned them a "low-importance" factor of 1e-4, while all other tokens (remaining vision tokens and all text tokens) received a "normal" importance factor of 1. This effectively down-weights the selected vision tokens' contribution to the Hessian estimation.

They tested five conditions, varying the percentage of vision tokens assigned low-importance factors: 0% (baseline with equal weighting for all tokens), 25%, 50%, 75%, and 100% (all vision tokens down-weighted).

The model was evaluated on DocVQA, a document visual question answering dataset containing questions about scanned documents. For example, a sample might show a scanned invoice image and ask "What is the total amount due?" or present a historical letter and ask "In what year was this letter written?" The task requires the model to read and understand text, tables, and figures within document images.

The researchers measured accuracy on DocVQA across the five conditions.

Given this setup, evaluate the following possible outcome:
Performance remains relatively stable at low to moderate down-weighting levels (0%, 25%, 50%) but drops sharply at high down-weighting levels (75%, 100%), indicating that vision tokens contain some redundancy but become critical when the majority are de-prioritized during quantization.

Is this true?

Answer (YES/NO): NO